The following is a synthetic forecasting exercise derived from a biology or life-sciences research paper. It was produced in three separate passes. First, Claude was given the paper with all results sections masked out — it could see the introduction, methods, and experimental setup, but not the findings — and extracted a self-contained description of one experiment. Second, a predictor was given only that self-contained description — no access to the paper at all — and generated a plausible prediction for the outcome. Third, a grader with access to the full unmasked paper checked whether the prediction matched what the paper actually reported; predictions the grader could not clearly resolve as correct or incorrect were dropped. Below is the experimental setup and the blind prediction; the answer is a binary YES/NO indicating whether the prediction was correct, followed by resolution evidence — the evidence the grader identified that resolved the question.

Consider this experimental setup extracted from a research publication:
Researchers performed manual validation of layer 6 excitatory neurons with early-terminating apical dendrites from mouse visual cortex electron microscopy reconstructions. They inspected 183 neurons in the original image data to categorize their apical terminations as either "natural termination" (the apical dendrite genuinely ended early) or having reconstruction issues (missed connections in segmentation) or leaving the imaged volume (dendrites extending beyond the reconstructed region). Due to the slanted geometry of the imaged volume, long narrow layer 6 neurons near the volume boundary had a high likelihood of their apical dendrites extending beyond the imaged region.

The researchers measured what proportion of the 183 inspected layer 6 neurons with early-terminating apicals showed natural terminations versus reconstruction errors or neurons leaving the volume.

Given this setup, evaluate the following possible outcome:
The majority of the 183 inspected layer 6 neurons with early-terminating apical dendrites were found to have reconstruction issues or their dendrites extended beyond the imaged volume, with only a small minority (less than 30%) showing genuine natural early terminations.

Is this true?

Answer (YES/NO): NO